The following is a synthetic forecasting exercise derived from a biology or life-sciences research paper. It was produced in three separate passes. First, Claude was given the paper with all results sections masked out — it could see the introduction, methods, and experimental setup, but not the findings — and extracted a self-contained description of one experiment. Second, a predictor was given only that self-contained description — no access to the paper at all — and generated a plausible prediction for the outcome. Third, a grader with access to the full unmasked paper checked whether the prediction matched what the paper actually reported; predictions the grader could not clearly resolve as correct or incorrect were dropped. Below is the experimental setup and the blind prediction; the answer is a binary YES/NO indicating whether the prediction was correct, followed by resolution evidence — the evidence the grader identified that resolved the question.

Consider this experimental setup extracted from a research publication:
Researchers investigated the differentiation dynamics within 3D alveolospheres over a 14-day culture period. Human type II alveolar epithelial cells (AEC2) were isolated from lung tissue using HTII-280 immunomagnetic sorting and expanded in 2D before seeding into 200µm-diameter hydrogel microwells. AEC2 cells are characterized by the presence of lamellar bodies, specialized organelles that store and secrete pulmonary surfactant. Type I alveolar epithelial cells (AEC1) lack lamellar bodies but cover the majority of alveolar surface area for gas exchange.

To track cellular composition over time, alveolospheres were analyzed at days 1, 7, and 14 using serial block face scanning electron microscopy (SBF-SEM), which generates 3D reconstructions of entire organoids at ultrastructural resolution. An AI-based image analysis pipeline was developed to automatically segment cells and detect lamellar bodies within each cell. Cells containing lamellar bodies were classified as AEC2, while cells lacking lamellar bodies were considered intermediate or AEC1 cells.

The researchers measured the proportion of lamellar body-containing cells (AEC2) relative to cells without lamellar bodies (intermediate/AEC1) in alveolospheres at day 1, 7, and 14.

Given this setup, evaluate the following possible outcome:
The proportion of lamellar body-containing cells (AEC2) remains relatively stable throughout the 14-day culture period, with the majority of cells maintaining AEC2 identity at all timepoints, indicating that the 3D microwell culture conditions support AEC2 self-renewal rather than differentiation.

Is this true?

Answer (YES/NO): NO